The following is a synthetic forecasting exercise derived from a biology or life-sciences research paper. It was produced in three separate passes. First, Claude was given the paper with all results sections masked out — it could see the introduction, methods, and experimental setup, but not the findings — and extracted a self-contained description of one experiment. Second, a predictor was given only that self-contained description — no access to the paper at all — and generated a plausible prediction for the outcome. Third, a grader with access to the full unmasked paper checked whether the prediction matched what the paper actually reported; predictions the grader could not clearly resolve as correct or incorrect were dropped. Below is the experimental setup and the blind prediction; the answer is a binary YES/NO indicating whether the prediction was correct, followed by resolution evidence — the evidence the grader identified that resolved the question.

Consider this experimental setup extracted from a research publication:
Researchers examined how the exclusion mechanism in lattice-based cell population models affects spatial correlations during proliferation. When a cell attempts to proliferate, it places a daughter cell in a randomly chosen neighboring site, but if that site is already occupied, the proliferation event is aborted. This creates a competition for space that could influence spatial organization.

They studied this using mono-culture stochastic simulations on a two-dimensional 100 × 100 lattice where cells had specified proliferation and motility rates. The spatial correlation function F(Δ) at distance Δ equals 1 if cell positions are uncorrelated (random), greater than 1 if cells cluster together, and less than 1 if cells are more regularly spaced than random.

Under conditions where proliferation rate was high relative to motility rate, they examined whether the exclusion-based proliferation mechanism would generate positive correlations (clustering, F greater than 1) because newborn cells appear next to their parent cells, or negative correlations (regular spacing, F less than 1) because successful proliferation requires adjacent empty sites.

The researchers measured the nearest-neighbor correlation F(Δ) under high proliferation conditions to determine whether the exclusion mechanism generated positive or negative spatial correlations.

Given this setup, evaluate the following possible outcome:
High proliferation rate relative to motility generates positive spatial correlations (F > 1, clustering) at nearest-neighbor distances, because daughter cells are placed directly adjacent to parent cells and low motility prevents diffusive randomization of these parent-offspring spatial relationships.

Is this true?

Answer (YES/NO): YES